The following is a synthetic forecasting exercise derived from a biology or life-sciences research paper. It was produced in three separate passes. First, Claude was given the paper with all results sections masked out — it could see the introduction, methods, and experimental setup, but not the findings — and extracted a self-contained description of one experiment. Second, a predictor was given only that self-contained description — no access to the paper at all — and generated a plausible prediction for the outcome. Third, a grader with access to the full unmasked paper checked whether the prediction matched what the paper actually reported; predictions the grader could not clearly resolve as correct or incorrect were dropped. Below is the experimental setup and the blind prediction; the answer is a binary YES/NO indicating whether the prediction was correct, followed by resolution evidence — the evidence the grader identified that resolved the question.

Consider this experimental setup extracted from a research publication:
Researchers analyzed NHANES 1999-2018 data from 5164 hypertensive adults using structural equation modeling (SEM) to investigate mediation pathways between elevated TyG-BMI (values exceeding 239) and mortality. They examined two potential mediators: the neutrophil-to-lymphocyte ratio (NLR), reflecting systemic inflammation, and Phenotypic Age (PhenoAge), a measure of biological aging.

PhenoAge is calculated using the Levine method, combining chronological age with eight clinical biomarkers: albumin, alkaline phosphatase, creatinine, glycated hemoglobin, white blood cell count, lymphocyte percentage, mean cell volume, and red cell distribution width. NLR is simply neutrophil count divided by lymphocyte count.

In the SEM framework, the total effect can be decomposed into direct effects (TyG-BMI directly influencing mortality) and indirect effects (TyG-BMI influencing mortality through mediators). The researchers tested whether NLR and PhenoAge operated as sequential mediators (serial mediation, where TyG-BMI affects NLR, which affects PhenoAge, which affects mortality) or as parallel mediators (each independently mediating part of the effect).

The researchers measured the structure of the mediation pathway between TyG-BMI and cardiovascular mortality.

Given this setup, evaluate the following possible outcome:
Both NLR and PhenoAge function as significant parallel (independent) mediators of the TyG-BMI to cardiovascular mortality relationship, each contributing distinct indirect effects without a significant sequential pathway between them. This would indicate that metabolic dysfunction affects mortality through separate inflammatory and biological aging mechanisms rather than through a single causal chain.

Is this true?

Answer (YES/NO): NO